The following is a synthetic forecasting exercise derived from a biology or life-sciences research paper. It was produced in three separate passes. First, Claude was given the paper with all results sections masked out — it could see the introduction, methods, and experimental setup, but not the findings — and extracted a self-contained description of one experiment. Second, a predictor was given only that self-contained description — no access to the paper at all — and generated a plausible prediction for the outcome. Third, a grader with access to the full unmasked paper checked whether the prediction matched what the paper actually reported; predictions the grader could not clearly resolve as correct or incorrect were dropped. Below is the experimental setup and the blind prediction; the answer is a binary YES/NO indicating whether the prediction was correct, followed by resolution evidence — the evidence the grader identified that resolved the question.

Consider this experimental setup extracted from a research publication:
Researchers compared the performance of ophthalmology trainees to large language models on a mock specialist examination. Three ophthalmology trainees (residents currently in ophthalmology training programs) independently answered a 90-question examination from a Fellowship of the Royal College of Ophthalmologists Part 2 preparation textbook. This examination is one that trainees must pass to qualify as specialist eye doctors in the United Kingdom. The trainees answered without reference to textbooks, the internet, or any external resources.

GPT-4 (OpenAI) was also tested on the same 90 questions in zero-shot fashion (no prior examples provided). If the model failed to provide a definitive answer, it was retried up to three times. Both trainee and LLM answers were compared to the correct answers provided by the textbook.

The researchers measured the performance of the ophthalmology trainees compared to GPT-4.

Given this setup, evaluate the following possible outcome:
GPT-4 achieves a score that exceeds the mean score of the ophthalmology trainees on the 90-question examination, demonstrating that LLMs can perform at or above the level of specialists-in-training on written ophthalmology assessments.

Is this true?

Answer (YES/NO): YES